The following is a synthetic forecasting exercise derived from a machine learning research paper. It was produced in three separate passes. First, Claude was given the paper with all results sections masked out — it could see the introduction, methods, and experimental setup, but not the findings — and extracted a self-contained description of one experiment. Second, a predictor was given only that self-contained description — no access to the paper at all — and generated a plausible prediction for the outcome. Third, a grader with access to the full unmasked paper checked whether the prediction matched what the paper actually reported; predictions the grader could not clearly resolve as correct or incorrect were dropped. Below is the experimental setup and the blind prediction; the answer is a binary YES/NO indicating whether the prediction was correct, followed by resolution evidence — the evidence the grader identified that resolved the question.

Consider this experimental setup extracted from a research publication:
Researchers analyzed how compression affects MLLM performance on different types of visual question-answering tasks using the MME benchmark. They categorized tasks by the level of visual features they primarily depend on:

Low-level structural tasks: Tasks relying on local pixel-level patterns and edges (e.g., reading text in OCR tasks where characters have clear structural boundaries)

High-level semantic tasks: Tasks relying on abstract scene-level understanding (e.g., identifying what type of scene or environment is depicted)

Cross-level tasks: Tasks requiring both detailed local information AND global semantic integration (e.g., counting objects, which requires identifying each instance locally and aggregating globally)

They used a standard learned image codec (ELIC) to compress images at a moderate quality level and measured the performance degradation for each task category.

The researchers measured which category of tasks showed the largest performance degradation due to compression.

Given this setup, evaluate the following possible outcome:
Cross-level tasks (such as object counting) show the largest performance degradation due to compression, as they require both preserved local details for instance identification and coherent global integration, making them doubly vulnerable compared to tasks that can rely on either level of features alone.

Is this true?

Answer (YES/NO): YES